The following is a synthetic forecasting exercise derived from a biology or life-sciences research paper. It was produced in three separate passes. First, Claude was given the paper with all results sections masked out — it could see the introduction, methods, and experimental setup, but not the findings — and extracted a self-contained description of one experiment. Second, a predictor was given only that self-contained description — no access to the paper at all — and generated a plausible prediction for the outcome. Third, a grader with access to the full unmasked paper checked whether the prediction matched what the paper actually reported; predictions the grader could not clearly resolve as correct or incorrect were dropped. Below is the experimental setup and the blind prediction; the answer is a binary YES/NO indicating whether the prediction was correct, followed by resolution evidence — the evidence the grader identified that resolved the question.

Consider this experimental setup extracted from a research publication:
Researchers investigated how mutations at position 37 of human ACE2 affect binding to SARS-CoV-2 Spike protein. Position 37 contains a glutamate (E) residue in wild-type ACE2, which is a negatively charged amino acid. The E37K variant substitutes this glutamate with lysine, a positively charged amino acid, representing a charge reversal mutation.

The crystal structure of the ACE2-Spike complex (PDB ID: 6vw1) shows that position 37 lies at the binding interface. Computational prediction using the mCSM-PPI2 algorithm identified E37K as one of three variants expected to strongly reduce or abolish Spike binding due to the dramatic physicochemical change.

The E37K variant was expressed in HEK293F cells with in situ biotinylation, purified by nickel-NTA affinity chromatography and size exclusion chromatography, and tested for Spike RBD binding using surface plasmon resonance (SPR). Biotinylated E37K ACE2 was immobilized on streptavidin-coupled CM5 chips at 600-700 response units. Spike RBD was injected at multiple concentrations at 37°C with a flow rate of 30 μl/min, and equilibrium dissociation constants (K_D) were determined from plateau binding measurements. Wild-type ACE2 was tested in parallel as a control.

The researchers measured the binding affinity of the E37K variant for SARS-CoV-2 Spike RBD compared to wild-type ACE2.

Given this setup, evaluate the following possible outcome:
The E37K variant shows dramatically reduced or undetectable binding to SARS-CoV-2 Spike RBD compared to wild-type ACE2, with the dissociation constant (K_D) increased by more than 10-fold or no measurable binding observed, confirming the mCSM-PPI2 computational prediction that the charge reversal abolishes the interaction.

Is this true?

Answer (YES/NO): NO